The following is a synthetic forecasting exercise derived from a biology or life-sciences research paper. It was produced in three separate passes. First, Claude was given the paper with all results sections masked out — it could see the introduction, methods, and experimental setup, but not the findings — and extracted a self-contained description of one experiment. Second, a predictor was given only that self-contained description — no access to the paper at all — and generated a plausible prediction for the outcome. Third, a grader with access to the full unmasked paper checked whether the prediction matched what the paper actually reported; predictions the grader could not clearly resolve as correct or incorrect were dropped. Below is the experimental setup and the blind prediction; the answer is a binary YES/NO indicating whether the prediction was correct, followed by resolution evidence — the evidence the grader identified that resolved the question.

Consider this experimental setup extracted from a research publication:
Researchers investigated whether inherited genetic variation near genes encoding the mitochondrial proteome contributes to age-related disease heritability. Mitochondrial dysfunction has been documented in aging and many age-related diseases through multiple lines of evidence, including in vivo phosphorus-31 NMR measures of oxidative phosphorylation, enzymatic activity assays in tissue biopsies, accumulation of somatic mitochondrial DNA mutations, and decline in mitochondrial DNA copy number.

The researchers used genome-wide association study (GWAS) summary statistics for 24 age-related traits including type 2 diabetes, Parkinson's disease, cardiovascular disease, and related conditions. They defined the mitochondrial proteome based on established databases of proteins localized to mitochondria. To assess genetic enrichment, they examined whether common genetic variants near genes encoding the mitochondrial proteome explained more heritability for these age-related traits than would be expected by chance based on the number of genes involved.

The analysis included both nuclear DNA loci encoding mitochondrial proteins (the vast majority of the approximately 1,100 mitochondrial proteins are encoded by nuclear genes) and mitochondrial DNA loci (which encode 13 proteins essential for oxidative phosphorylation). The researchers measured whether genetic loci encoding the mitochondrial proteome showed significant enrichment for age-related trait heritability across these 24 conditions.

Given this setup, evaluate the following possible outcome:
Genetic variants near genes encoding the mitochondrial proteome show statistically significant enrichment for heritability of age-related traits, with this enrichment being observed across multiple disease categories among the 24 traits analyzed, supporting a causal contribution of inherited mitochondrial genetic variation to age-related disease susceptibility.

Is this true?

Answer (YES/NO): NO